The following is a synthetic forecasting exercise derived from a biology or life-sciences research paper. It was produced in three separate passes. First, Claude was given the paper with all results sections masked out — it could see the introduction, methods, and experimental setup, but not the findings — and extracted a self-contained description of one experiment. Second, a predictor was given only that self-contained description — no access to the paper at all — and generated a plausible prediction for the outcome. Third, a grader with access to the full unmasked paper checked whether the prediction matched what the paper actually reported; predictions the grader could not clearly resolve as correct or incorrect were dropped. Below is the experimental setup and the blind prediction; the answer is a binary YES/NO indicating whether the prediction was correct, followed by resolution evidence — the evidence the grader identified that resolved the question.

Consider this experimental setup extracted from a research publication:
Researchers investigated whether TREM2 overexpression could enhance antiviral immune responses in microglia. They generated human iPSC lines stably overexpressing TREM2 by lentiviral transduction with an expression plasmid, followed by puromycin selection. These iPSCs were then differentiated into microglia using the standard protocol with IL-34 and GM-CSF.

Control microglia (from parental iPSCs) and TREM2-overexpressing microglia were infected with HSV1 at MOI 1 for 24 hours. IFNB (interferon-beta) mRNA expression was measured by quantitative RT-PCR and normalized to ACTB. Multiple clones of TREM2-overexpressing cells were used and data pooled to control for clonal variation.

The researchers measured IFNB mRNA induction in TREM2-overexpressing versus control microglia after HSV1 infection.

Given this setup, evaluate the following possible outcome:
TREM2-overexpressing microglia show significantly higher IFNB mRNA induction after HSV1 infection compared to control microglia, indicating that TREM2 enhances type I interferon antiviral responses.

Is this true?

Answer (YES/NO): YES